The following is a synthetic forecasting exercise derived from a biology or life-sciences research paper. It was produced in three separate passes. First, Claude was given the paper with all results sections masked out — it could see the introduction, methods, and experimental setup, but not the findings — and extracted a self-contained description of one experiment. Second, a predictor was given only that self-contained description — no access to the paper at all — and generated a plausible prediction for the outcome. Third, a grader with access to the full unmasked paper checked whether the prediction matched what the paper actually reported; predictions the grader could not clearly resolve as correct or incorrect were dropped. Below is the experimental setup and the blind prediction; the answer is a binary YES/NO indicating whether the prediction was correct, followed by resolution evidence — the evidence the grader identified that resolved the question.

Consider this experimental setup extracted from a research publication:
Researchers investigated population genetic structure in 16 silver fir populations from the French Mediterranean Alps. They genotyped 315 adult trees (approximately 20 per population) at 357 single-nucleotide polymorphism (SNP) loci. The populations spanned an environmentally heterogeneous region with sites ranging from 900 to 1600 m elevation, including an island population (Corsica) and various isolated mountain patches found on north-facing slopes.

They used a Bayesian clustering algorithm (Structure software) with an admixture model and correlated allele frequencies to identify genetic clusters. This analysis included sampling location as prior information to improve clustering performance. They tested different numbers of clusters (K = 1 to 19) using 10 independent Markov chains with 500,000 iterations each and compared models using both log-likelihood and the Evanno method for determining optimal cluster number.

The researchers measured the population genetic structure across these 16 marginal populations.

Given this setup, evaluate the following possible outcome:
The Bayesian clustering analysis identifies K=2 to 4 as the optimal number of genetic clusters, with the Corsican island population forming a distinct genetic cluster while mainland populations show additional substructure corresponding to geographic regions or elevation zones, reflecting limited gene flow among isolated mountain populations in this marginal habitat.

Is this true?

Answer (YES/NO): NO